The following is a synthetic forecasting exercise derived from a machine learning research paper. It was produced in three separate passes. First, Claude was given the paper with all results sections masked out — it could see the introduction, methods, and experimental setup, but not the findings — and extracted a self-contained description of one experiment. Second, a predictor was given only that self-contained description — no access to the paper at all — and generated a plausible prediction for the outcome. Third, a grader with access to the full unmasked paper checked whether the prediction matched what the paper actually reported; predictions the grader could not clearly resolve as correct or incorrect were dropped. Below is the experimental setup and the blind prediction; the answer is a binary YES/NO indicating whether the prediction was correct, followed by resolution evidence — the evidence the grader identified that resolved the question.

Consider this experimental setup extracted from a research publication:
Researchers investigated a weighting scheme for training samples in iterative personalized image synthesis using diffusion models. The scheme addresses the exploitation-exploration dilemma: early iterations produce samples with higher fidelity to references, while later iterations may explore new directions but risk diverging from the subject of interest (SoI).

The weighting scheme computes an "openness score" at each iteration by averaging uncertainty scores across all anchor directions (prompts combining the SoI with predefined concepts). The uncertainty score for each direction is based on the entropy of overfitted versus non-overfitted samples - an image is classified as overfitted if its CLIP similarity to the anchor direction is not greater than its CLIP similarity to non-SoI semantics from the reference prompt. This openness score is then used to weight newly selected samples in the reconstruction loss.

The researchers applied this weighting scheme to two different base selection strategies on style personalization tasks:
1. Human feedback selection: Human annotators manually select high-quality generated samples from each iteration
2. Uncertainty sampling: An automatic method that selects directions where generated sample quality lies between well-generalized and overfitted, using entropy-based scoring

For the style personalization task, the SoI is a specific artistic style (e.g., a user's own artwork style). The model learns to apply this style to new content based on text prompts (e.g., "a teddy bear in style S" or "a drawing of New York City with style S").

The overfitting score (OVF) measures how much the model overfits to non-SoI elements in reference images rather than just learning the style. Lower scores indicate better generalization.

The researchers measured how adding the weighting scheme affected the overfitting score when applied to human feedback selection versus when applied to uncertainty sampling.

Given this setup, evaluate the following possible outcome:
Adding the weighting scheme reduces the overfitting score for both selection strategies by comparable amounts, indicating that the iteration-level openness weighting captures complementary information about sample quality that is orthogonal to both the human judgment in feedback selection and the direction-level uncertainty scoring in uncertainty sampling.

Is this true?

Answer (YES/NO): NO